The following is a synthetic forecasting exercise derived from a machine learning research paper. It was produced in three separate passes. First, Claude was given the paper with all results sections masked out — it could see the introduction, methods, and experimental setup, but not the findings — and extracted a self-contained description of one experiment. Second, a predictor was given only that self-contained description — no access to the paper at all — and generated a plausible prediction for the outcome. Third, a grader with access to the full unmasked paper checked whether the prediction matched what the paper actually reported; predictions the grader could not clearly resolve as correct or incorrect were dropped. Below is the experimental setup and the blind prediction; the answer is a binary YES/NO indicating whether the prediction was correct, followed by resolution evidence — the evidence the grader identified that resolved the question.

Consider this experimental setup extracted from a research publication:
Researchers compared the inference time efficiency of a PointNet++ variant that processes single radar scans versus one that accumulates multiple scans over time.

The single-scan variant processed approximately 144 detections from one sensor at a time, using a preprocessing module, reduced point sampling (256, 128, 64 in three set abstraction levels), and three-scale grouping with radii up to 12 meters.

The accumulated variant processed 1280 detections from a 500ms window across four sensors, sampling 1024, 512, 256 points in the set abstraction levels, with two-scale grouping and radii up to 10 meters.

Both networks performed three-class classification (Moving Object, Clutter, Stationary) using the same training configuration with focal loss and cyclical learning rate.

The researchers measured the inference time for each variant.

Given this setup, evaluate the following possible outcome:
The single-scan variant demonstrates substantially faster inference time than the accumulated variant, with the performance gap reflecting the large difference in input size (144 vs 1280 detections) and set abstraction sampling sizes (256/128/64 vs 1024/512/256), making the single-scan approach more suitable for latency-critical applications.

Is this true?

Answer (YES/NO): NO